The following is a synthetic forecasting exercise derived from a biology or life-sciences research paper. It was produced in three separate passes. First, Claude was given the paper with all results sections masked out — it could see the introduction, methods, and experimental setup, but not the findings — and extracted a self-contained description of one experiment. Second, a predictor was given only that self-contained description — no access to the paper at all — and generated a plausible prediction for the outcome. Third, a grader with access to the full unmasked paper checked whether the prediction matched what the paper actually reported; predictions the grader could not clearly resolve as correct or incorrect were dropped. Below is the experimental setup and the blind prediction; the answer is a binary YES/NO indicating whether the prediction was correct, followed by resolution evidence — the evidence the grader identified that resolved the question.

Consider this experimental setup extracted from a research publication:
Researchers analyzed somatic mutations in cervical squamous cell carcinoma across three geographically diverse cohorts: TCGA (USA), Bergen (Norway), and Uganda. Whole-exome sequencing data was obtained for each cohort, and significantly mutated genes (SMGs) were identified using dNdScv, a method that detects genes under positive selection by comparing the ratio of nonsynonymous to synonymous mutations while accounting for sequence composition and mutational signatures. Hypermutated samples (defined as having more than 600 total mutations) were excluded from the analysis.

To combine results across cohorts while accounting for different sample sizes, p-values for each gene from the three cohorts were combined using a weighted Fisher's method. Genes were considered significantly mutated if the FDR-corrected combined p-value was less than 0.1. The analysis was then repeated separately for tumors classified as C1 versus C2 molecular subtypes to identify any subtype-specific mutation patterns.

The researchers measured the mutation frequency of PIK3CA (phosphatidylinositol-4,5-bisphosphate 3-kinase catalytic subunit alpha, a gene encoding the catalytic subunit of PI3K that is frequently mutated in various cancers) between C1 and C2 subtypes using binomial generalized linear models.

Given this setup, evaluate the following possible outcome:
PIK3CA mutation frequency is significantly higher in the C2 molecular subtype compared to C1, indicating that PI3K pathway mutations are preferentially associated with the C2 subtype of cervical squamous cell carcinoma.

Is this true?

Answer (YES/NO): NO